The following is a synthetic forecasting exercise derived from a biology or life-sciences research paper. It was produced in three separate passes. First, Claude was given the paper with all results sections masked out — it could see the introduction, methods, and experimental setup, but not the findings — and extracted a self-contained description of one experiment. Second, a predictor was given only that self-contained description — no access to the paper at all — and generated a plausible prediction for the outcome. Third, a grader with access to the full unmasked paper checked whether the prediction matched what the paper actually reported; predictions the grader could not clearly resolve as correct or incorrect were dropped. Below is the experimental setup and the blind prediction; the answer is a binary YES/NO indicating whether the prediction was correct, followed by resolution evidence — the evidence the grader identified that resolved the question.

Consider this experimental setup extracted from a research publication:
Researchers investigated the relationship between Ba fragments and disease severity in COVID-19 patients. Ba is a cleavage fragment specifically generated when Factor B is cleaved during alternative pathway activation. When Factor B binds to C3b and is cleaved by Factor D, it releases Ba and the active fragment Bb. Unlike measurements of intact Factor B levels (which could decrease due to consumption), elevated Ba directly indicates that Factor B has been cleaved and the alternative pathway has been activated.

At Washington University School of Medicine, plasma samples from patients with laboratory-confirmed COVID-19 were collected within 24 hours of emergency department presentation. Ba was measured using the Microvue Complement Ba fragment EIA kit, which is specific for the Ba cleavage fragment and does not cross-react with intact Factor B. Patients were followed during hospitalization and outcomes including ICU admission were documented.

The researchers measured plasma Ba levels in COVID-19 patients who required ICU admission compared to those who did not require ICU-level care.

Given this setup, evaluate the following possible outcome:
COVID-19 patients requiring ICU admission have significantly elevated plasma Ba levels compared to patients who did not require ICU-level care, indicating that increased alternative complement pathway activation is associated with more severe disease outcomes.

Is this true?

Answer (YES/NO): YES